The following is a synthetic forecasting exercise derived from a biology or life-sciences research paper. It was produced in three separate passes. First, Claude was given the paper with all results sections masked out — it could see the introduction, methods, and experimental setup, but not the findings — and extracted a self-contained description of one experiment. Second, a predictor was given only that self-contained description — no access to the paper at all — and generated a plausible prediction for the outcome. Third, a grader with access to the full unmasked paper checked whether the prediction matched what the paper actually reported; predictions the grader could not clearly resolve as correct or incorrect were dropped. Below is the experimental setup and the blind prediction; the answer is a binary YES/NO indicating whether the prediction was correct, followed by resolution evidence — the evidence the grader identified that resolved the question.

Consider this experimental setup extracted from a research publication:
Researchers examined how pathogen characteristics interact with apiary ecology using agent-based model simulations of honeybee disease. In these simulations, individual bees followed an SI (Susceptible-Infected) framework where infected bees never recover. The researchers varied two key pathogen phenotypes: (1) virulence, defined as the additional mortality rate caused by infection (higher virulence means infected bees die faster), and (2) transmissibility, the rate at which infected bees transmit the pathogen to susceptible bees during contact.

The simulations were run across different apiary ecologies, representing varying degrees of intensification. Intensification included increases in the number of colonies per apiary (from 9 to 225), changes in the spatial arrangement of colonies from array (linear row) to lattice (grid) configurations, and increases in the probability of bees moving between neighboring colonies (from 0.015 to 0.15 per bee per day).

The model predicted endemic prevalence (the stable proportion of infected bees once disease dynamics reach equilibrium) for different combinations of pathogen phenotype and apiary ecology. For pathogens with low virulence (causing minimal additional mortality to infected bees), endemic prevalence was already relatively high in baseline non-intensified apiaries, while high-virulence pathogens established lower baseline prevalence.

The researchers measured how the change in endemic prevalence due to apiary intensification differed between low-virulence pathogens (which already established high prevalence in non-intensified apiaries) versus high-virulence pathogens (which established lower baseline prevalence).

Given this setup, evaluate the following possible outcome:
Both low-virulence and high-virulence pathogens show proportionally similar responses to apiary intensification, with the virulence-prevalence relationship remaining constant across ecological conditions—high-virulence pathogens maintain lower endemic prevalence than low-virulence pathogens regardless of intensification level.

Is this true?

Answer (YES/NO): NO